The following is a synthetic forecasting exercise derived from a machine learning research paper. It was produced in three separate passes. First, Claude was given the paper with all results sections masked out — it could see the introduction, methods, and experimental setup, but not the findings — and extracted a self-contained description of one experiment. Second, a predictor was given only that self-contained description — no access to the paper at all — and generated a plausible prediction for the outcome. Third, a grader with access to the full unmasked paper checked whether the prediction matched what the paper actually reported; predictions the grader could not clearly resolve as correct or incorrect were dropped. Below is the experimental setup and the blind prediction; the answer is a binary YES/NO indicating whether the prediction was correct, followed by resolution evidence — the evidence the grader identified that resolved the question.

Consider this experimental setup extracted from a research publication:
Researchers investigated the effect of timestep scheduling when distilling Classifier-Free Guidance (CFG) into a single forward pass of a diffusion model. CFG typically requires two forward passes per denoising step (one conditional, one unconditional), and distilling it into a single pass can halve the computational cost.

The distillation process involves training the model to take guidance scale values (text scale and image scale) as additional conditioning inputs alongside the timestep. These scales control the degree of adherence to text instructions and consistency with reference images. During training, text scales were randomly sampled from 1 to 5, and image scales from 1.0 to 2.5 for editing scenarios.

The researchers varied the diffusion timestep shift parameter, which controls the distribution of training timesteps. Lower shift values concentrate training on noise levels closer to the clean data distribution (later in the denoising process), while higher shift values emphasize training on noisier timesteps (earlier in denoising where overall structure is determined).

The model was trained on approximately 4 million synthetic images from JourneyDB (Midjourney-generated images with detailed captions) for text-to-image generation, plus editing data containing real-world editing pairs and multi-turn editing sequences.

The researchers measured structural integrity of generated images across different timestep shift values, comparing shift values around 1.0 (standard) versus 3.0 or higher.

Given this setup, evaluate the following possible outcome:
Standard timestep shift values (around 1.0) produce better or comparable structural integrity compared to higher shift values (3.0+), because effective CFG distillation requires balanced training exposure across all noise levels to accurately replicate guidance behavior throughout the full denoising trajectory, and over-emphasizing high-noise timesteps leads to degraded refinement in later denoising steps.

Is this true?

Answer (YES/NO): NO